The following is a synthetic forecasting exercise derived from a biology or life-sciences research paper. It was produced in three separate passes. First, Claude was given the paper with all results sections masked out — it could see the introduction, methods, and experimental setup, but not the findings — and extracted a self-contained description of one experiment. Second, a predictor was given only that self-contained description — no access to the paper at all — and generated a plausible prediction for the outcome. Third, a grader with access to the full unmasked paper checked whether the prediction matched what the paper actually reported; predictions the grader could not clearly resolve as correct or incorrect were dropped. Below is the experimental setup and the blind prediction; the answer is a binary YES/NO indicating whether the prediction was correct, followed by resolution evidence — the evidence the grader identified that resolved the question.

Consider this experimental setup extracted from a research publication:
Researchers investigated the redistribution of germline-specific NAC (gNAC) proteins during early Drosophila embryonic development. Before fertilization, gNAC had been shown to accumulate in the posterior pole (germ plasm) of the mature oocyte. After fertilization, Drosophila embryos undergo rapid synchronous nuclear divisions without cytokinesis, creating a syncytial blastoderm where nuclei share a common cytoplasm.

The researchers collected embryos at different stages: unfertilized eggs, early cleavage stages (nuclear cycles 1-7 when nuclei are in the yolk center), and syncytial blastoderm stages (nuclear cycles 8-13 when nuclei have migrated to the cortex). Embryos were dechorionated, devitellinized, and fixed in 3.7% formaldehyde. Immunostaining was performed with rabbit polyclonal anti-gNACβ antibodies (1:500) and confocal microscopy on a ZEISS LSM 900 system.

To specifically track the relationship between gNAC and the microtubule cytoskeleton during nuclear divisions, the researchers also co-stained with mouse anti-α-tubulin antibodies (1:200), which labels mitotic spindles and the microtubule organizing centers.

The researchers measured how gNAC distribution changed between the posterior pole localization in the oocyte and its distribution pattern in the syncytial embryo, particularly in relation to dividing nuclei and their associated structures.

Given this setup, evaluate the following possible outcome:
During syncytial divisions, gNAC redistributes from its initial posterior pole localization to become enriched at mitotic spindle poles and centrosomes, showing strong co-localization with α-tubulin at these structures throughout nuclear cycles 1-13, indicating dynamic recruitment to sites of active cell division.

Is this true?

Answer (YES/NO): NO